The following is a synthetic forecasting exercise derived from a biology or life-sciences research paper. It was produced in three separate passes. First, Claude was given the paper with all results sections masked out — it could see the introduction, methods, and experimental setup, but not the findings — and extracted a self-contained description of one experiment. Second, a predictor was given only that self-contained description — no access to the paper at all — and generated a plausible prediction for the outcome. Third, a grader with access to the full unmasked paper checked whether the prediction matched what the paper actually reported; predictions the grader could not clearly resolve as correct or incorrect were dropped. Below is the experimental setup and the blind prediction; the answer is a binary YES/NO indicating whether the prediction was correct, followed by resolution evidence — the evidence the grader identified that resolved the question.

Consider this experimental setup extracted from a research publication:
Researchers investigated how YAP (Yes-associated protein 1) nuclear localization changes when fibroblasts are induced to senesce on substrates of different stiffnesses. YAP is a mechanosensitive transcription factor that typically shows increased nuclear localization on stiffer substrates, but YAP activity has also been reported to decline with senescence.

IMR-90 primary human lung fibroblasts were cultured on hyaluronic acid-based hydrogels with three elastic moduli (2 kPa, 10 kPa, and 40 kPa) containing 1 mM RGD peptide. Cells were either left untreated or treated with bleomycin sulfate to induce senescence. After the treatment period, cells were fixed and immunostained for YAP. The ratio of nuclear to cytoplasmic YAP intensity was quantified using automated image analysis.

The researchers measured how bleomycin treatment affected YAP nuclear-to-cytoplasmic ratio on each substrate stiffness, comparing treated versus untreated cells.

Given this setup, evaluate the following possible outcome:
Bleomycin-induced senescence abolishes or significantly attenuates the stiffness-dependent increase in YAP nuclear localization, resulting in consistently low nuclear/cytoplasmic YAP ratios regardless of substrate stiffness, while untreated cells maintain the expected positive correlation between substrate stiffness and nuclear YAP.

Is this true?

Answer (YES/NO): NO